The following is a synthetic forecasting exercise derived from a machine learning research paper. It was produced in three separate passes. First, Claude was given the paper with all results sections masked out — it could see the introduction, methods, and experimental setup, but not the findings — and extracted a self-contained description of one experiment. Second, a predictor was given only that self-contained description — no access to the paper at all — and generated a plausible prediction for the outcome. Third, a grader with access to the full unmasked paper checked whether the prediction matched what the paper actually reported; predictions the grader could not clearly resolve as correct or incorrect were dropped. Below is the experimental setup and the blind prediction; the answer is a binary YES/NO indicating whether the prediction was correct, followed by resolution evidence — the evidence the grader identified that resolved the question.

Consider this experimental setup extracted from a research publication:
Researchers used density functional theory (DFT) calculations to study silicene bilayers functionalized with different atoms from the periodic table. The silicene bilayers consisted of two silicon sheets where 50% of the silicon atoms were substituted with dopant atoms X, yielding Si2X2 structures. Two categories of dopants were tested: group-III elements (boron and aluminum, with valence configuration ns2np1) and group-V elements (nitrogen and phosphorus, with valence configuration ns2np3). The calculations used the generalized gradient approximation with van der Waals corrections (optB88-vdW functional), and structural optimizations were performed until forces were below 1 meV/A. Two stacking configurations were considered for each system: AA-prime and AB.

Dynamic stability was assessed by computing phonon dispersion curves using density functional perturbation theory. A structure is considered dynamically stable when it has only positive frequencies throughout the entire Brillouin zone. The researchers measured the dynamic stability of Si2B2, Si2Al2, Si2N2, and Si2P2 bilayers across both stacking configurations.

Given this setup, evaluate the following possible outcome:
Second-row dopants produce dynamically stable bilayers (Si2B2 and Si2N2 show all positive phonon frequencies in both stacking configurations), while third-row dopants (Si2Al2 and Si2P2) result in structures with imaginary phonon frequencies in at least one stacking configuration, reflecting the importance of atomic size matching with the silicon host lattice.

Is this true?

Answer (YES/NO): NO